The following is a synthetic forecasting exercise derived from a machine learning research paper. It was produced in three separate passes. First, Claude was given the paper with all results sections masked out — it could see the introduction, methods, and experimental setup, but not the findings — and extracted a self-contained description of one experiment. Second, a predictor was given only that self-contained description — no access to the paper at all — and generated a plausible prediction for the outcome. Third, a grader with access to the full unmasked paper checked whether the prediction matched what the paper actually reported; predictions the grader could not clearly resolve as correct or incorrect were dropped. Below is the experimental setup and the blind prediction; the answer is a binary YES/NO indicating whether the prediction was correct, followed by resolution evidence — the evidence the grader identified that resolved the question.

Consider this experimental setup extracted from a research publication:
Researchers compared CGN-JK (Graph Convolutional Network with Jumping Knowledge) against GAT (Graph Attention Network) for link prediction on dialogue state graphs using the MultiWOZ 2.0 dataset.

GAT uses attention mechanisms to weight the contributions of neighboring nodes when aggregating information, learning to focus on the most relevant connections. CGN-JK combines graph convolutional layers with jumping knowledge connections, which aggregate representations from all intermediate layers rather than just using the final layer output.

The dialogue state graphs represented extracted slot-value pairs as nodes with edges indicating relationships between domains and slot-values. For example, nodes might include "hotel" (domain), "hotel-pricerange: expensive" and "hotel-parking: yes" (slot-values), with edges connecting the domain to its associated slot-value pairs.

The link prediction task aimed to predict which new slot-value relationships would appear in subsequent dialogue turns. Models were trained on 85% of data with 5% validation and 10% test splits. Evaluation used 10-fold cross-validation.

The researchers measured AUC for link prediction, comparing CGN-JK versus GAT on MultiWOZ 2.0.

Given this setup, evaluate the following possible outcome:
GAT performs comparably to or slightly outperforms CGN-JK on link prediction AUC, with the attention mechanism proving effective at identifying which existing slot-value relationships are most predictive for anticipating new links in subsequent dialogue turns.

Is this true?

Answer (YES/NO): NO